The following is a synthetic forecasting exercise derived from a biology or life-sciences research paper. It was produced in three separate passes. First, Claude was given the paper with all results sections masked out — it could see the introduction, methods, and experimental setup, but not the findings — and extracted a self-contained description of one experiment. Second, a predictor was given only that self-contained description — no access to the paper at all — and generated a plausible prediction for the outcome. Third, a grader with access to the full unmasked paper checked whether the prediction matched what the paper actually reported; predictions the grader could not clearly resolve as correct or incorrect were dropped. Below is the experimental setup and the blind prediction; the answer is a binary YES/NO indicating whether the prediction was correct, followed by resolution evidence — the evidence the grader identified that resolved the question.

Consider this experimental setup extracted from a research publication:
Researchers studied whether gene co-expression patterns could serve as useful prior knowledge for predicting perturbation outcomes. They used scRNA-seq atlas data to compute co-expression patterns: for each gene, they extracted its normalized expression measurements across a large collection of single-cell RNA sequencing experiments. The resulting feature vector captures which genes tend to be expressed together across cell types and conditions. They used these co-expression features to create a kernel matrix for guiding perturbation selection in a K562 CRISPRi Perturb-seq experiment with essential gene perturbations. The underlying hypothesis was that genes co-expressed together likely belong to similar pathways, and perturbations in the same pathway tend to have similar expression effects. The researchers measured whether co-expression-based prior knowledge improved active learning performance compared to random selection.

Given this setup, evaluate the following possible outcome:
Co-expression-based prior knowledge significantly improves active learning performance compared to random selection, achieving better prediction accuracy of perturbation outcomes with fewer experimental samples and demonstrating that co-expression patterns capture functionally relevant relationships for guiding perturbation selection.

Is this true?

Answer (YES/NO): NO